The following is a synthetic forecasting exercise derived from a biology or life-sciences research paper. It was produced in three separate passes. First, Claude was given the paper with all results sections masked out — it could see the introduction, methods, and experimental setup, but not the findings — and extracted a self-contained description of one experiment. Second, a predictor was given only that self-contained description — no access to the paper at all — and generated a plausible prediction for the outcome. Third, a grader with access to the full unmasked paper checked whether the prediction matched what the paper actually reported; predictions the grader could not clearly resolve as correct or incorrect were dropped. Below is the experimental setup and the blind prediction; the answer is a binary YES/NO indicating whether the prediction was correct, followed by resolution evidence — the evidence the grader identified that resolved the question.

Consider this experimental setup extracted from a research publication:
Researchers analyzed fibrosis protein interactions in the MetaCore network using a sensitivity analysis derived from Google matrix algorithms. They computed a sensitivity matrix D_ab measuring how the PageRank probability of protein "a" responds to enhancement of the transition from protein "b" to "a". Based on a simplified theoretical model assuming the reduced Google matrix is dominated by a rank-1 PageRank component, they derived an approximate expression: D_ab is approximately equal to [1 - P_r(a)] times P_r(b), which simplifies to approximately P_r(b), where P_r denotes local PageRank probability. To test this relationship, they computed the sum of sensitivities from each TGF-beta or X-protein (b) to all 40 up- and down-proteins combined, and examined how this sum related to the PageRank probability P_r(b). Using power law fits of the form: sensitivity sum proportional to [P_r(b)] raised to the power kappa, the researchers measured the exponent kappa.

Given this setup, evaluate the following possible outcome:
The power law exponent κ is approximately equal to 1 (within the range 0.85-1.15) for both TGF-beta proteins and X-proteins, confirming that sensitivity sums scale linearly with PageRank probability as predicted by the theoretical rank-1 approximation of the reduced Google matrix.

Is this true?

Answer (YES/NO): YES